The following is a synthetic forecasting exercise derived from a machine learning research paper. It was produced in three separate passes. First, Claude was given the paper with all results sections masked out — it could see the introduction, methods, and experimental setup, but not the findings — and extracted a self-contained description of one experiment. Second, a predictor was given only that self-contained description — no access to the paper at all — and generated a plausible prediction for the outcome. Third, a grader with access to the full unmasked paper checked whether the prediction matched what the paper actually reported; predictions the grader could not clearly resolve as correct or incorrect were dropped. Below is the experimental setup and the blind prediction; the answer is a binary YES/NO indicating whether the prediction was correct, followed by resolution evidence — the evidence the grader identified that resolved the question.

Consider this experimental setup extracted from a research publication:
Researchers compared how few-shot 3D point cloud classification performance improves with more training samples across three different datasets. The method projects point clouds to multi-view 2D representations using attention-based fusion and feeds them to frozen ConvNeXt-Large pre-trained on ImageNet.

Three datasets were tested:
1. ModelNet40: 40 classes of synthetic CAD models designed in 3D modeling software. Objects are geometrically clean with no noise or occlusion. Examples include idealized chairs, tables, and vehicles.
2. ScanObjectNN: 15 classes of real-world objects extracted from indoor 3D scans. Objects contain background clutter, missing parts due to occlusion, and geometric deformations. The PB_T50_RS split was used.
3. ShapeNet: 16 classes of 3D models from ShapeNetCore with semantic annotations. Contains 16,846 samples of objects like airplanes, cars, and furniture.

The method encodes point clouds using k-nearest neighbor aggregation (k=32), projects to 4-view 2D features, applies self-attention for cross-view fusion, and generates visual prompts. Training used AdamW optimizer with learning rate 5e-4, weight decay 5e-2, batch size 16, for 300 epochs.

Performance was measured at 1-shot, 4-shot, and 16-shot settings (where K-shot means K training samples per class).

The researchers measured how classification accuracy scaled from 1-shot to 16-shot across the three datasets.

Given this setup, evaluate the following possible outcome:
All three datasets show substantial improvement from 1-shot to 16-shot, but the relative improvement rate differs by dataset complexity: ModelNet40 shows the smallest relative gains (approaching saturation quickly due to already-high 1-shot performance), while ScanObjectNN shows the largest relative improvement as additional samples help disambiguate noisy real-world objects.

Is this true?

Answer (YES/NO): NO